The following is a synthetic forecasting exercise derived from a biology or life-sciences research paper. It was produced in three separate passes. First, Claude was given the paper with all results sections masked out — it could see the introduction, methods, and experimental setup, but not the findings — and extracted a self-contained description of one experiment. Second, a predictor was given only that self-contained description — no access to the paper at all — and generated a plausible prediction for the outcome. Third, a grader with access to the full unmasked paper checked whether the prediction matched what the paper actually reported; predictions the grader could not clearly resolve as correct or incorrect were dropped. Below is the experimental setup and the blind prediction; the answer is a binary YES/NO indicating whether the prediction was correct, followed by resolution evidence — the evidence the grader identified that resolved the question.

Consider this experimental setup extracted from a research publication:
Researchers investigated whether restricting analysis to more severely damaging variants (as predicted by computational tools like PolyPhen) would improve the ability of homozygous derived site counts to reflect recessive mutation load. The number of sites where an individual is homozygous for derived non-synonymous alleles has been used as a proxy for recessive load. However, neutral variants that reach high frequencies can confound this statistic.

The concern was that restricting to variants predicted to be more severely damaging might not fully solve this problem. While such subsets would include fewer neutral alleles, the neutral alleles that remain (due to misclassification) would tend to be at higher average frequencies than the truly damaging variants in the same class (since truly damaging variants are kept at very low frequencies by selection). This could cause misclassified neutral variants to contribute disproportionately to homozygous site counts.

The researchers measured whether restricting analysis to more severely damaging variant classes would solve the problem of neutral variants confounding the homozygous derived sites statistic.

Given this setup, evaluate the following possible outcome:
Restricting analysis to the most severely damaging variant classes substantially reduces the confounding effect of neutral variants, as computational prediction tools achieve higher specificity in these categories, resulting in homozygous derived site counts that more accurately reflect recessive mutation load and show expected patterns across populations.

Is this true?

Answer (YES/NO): NO